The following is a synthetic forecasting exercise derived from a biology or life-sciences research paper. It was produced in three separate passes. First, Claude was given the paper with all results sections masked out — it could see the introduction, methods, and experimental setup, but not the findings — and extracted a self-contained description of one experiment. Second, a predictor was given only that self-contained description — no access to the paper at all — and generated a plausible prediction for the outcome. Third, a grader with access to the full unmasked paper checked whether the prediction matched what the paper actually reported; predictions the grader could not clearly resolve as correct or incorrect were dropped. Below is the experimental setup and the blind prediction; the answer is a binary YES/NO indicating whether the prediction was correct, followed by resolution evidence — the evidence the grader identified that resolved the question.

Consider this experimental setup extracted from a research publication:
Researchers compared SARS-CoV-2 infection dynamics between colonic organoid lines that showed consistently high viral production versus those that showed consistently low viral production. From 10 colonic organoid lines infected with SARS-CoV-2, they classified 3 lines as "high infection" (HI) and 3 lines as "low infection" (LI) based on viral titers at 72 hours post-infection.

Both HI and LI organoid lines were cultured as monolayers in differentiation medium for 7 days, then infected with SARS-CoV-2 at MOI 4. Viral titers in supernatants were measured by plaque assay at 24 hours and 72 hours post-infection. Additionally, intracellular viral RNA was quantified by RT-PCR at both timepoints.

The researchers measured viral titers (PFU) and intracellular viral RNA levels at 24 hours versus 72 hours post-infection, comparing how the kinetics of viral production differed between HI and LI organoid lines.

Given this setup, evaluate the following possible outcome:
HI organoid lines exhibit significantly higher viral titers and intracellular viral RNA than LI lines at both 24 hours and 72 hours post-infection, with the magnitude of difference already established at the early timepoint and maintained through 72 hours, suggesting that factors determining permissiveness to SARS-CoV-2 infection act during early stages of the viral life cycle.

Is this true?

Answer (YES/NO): YES